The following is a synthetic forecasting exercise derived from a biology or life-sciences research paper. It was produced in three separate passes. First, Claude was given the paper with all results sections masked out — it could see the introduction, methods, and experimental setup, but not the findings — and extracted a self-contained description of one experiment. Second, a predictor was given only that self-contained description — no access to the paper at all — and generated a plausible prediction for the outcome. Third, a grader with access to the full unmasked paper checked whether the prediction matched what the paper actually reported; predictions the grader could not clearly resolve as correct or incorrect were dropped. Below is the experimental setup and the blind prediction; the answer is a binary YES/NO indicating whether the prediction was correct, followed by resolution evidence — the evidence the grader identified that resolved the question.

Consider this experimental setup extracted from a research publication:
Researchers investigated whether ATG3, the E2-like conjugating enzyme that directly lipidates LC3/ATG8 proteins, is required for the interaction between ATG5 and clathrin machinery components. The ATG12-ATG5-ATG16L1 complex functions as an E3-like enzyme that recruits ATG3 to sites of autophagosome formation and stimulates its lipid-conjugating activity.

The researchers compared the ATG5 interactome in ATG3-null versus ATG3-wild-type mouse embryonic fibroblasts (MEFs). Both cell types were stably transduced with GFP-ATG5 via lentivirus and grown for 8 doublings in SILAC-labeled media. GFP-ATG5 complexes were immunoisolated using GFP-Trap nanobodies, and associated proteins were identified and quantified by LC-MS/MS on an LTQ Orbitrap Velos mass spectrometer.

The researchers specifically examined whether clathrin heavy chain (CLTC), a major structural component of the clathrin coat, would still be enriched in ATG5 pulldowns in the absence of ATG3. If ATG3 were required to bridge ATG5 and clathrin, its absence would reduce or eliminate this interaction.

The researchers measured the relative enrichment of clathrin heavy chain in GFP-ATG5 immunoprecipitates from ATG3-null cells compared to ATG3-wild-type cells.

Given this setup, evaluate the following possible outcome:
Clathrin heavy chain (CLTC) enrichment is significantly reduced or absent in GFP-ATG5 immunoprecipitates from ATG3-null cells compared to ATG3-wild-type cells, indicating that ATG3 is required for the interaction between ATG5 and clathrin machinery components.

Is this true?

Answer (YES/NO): NO